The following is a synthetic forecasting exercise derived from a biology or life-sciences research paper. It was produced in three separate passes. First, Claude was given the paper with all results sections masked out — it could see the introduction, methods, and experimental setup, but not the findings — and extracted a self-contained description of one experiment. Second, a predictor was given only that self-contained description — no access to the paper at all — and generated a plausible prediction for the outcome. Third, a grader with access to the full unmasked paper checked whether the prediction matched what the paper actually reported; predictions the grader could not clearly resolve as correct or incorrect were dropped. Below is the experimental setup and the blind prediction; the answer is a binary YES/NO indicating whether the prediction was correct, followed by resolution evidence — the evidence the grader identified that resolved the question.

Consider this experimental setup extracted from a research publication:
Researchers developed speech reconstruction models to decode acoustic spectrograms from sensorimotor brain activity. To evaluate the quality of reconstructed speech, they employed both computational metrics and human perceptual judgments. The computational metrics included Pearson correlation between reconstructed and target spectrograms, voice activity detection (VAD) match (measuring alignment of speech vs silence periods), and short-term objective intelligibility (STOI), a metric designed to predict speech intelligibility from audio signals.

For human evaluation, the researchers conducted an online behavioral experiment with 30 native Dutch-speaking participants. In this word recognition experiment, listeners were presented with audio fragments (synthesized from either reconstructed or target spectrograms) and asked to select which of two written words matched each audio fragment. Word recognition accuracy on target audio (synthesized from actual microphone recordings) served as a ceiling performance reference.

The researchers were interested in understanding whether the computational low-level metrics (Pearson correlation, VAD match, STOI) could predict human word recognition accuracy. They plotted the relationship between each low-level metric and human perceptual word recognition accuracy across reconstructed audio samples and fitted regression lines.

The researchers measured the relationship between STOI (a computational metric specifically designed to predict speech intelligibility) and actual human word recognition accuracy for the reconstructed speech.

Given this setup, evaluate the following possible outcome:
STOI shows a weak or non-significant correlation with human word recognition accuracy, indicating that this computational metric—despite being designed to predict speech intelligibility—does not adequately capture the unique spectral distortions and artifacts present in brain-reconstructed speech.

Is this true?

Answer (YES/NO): YES